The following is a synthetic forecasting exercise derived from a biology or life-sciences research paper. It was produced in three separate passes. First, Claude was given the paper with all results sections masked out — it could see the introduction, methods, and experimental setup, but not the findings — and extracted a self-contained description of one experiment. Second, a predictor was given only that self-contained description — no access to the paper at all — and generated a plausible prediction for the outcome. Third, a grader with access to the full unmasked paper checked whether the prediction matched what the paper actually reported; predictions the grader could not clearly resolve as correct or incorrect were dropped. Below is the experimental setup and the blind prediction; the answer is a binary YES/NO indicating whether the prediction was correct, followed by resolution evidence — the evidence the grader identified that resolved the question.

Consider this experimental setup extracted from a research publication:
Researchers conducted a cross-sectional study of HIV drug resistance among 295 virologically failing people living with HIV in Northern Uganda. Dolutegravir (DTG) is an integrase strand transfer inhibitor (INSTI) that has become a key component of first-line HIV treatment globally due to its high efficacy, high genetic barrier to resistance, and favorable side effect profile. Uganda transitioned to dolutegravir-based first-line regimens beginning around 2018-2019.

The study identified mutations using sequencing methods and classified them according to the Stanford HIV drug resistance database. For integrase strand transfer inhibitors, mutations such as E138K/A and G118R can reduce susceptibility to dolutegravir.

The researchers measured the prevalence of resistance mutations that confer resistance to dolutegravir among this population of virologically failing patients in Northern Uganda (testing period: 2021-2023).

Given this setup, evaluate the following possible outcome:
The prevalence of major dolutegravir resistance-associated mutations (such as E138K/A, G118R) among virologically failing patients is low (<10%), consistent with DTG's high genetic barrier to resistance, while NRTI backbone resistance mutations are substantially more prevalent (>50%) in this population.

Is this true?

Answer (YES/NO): NO